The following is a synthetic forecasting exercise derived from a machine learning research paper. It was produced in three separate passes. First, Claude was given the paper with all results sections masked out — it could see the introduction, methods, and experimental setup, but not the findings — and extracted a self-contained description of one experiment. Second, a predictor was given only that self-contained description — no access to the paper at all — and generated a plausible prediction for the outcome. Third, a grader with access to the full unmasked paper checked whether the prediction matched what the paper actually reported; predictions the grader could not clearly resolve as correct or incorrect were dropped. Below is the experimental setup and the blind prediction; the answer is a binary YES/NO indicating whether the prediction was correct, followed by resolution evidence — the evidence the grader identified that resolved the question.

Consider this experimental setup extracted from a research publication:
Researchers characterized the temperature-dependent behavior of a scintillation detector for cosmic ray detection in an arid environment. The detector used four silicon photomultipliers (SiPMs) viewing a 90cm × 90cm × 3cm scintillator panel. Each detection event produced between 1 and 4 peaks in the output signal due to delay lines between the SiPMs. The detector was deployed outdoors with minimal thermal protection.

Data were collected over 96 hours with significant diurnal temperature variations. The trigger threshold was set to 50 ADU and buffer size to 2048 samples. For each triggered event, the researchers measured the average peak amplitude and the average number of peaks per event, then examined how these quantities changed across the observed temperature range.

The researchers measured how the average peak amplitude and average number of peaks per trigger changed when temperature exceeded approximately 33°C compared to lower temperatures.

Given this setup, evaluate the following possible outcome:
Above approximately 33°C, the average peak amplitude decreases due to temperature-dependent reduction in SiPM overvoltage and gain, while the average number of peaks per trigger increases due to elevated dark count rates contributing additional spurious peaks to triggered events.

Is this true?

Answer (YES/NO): YES